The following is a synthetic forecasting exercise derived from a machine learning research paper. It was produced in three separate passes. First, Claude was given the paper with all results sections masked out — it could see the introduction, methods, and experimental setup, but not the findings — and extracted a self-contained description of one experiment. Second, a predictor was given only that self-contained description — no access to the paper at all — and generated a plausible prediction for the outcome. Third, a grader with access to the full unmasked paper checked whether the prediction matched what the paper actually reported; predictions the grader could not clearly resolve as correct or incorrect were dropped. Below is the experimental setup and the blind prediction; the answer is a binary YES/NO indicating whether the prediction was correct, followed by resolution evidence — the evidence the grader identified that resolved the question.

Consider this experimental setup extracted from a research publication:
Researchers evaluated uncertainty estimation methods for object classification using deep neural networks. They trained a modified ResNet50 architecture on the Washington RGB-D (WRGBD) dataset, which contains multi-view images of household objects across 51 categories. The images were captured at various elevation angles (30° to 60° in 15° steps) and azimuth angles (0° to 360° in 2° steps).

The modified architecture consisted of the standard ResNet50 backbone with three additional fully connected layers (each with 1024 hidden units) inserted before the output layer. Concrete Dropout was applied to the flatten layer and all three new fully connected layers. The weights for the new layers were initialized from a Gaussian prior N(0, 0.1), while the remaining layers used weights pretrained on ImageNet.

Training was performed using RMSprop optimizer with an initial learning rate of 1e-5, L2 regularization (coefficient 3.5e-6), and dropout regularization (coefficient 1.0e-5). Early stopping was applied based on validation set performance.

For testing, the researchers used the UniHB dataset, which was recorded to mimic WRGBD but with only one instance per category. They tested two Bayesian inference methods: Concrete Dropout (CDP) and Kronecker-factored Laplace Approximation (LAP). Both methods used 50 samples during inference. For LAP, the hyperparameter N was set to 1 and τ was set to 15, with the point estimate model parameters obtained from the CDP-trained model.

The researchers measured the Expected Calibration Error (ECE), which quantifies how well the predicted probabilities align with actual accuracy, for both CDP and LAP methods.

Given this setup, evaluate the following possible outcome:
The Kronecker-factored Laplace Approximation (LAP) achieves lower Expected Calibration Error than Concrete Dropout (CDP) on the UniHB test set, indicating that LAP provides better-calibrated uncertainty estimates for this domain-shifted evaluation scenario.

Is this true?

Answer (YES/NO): NO